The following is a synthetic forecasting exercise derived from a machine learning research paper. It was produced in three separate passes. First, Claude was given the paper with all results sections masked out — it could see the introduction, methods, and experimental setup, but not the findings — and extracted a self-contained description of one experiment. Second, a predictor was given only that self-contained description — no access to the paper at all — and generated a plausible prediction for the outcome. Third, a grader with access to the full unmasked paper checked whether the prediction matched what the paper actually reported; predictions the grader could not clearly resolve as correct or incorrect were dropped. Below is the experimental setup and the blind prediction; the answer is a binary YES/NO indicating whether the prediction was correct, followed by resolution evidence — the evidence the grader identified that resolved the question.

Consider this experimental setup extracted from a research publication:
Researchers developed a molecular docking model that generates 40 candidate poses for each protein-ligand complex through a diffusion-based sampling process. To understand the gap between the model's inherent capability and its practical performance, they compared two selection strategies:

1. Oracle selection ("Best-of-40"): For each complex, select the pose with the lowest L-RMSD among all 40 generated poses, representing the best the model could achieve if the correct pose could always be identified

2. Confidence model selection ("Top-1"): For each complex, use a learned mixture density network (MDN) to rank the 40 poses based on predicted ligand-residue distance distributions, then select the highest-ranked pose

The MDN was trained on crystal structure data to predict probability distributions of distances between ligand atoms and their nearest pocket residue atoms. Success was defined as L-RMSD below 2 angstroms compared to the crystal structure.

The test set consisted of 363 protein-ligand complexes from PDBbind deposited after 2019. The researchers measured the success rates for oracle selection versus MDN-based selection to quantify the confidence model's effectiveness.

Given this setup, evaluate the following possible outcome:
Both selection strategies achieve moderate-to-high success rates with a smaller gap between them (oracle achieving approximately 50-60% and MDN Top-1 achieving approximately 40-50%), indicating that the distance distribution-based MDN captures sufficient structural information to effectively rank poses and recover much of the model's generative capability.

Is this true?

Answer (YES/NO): NO